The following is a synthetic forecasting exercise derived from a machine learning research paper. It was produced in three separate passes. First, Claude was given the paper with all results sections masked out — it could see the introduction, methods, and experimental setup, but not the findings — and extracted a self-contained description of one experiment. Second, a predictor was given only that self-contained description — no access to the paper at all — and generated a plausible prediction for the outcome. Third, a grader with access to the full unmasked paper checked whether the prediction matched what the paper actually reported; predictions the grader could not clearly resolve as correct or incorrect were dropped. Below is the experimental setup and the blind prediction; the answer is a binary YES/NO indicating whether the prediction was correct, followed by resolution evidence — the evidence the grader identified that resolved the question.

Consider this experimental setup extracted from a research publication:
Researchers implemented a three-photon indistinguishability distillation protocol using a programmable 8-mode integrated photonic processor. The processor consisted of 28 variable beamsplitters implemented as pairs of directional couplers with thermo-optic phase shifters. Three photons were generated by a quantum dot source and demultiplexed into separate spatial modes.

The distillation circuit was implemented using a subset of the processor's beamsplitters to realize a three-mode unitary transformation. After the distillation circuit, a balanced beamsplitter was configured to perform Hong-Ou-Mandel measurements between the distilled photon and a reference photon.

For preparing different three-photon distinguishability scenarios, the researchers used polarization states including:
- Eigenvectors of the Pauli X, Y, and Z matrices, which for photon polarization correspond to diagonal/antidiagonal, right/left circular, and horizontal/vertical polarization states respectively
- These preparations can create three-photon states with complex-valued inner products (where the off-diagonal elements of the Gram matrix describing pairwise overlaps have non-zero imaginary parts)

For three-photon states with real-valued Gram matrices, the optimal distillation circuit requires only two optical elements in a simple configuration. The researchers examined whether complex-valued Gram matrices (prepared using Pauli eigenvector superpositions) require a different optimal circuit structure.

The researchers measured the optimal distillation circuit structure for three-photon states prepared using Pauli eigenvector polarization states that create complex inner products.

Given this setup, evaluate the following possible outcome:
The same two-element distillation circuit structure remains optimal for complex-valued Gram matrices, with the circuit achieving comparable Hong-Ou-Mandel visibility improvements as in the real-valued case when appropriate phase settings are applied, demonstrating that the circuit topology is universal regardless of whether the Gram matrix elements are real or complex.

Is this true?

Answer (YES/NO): NO